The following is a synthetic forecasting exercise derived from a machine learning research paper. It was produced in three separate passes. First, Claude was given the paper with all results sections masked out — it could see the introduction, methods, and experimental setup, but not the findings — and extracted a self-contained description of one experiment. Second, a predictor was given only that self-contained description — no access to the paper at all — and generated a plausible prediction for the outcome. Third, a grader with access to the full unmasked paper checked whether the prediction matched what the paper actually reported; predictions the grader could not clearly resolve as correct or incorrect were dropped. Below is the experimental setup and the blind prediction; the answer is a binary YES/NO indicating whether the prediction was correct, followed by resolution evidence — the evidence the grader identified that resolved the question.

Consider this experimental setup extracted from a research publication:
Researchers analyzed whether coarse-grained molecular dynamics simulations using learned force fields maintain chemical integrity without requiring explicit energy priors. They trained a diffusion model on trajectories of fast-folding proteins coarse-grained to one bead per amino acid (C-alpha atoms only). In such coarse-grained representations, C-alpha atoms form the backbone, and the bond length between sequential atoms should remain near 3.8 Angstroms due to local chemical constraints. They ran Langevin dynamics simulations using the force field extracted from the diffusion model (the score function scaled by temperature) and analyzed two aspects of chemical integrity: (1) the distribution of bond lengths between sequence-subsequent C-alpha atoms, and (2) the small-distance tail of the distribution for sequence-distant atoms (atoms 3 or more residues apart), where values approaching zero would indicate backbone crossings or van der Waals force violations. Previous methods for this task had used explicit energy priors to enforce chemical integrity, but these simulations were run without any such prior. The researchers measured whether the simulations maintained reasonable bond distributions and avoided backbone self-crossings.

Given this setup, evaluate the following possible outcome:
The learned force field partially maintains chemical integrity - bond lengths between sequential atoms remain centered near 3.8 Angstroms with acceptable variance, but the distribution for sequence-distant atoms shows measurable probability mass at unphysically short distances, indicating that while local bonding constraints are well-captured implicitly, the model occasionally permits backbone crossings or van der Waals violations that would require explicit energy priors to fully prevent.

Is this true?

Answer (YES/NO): NO